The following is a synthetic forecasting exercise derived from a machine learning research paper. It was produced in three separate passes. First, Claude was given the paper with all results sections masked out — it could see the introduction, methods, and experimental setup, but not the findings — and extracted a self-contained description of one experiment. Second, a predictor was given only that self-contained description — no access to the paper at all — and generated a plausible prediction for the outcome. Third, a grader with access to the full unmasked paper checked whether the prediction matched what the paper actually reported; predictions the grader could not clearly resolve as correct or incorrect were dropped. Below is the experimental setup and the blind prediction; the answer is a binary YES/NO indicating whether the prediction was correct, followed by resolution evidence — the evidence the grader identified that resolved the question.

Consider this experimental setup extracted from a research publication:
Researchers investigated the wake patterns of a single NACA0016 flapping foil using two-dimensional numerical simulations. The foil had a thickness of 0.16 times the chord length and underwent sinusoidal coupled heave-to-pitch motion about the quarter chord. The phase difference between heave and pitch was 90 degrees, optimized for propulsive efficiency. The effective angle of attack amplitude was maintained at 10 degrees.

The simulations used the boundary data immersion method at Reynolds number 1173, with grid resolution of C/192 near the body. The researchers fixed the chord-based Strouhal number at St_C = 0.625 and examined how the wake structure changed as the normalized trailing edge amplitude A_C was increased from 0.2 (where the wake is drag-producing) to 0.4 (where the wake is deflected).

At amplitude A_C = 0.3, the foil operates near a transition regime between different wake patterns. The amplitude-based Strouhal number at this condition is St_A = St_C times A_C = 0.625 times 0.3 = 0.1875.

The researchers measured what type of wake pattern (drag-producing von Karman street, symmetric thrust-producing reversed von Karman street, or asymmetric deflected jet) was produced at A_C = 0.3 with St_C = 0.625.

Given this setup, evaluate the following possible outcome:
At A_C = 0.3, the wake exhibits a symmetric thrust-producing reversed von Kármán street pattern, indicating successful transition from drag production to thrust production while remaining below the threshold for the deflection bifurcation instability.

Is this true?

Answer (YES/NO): YES